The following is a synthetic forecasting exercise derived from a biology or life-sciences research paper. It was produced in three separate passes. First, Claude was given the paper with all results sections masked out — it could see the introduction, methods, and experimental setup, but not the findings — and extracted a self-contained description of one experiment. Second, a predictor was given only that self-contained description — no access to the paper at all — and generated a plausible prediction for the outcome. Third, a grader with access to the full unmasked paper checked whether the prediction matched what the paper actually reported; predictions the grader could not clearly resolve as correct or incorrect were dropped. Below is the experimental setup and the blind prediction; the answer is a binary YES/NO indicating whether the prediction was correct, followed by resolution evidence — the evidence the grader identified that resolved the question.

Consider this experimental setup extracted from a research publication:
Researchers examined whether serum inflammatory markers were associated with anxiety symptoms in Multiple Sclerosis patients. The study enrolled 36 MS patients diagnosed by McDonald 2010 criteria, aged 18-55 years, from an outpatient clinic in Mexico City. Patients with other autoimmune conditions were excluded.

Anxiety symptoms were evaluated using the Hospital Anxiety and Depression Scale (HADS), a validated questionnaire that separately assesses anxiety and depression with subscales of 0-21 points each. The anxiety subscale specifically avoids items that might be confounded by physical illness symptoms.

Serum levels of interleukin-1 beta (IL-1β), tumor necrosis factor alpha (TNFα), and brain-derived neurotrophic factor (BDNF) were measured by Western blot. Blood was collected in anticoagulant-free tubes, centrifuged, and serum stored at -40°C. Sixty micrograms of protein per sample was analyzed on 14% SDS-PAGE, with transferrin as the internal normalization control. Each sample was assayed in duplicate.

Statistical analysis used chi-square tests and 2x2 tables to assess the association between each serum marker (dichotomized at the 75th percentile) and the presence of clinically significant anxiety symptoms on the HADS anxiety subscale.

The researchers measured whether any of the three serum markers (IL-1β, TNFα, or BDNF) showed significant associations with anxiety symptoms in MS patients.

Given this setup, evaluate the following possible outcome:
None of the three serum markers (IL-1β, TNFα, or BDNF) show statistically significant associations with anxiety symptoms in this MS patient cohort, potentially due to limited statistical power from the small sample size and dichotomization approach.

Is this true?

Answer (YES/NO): NO